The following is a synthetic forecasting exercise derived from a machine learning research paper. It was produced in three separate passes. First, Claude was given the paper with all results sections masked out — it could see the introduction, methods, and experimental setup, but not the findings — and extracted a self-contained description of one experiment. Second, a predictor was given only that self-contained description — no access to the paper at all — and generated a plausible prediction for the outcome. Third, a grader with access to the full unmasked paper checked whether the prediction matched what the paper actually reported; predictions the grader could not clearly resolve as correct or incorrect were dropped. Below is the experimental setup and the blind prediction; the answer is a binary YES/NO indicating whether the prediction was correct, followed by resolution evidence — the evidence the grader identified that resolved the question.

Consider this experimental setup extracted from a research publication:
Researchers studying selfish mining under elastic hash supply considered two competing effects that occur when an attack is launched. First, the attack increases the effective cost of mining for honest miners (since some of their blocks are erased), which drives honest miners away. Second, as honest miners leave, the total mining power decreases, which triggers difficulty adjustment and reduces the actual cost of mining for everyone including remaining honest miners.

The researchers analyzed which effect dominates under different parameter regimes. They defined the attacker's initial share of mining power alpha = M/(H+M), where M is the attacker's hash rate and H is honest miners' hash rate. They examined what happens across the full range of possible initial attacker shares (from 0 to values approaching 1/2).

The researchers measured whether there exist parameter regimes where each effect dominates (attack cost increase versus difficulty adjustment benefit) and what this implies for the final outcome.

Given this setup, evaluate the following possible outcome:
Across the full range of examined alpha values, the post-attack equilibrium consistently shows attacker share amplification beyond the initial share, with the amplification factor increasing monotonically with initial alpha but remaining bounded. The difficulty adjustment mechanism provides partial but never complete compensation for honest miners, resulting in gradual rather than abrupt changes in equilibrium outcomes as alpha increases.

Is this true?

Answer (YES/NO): NO